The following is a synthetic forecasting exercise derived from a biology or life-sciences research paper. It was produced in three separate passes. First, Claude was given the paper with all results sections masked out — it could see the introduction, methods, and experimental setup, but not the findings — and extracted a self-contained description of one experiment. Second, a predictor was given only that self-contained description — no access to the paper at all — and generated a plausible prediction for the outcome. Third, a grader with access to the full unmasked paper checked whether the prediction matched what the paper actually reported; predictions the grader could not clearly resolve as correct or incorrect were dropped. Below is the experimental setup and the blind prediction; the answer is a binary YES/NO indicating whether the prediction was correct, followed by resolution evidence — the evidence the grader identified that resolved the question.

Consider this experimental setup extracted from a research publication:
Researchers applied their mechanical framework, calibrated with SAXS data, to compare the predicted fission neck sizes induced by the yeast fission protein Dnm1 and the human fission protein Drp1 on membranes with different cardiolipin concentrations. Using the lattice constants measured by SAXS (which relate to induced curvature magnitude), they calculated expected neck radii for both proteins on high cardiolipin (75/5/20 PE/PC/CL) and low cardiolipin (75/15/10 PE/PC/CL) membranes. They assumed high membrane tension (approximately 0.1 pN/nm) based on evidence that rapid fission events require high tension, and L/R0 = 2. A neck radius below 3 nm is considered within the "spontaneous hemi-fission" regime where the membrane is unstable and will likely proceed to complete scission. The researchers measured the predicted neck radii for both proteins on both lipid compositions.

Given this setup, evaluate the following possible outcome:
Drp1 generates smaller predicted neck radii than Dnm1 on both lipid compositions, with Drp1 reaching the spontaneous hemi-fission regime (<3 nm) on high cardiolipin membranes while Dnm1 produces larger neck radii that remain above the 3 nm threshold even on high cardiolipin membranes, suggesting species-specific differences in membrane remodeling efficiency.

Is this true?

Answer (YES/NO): NO